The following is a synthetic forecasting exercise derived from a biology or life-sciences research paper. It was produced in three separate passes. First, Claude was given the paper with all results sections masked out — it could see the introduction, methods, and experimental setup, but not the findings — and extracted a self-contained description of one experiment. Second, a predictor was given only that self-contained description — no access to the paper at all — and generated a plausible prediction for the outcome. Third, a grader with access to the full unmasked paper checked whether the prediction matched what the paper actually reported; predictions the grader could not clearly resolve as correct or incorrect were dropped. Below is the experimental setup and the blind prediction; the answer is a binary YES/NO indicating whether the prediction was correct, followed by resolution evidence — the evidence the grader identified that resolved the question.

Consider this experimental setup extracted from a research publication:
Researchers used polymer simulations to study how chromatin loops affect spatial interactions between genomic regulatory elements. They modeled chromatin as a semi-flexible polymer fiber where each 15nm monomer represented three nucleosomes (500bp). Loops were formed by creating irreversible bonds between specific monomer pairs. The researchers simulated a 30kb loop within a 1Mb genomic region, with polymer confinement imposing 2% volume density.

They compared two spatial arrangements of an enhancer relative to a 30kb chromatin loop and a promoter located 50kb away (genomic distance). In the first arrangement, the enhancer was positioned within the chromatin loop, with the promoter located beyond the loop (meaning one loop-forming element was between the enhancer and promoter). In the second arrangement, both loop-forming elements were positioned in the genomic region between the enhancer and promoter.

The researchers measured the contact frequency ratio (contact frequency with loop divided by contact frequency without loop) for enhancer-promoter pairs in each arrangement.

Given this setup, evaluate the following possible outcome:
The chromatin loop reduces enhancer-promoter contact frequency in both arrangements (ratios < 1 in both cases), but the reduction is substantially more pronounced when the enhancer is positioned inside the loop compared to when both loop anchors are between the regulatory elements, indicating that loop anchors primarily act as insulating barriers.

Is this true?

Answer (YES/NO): NO